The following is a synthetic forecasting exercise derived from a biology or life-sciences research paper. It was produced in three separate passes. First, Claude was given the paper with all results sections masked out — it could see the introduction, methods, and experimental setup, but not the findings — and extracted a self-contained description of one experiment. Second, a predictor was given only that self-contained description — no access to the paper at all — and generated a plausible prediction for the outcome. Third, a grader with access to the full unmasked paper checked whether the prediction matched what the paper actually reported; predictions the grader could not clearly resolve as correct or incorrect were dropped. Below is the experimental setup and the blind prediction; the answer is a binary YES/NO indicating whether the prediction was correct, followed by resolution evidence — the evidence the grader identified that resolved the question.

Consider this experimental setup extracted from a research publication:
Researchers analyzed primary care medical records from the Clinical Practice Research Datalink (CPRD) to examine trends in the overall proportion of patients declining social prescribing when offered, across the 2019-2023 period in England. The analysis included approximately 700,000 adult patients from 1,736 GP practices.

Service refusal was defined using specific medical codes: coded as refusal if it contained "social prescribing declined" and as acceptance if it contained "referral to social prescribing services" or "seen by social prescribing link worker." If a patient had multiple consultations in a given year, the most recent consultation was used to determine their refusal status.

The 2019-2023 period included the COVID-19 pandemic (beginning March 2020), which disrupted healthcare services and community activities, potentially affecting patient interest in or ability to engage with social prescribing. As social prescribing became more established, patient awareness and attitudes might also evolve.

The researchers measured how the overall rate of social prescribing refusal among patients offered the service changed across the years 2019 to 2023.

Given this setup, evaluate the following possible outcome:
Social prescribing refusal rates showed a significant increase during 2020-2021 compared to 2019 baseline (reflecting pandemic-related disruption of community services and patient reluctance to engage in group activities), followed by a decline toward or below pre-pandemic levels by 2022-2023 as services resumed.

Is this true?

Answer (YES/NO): NO